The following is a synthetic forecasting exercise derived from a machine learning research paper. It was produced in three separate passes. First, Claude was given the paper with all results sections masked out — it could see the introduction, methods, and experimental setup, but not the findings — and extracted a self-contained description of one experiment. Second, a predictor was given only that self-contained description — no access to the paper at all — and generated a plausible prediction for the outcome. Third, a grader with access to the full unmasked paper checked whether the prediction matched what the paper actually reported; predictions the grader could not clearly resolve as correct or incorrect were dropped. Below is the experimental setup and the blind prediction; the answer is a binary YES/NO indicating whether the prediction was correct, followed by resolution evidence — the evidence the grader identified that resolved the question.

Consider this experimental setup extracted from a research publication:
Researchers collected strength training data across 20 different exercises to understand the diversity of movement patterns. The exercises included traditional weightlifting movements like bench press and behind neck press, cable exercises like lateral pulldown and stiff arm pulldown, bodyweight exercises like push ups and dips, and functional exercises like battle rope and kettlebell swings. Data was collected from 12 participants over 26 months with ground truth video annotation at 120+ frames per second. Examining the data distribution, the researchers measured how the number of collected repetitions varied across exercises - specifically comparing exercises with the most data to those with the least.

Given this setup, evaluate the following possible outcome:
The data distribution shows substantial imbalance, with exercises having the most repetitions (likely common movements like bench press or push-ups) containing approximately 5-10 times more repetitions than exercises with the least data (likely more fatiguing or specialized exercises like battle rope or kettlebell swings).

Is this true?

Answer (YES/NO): NO